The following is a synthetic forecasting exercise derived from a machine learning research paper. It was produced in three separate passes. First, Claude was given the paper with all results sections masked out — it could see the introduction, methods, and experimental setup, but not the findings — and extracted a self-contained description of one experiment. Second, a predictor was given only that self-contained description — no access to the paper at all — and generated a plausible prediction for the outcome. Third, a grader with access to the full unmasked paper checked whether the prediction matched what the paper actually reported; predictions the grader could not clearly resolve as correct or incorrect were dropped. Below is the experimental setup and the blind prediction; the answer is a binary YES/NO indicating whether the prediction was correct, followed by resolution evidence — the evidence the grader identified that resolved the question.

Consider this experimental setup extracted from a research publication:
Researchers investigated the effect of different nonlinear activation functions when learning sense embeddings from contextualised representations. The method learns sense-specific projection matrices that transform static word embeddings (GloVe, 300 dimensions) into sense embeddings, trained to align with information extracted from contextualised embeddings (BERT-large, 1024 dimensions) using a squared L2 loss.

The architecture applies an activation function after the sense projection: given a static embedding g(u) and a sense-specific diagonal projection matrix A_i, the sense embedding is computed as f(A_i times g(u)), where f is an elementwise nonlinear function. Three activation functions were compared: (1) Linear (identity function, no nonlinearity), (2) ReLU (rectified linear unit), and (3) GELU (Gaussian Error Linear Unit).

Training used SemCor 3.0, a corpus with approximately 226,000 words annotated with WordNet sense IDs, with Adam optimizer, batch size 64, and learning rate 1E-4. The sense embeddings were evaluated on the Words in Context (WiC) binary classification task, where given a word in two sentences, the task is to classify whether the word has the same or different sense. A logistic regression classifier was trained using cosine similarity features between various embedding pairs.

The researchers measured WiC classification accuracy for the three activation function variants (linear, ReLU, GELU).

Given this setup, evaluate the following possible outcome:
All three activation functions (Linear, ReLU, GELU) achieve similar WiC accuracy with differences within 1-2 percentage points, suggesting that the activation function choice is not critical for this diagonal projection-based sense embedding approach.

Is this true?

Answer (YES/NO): YES